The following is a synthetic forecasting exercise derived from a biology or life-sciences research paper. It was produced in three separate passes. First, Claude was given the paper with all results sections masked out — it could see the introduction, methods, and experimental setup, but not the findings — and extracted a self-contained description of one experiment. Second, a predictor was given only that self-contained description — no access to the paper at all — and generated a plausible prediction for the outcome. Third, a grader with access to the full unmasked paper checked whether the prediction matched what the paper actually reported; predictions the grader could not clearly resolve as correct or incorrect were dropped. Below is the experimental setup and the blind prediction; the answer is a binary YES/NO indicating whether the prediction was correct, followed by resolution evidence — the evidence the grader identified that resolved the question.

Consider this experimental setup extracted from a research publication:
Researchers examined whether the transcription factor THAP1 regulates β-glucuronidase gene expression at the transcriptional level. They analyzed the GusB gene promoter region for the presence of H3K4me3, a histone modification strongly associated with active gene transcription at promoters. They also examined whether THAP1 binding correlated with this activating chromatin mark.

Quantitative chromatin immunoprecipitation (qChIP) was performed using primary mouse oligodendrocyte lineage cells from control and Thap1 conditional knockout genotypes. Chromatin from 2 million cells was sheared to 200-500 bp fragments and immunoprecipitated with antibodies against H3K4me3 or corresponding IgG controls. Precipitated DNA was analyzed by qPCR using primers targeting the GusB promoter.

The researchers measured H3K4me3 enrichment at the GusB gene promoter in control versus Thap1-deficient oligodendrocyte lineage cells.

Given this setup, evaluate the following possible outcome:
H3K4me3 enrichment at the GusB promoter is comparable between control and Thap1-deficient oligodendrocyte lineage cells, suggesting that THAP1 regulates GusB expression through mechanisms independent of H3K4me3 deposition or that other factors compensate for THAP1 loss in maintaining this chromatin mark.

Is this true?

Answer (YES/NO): NO